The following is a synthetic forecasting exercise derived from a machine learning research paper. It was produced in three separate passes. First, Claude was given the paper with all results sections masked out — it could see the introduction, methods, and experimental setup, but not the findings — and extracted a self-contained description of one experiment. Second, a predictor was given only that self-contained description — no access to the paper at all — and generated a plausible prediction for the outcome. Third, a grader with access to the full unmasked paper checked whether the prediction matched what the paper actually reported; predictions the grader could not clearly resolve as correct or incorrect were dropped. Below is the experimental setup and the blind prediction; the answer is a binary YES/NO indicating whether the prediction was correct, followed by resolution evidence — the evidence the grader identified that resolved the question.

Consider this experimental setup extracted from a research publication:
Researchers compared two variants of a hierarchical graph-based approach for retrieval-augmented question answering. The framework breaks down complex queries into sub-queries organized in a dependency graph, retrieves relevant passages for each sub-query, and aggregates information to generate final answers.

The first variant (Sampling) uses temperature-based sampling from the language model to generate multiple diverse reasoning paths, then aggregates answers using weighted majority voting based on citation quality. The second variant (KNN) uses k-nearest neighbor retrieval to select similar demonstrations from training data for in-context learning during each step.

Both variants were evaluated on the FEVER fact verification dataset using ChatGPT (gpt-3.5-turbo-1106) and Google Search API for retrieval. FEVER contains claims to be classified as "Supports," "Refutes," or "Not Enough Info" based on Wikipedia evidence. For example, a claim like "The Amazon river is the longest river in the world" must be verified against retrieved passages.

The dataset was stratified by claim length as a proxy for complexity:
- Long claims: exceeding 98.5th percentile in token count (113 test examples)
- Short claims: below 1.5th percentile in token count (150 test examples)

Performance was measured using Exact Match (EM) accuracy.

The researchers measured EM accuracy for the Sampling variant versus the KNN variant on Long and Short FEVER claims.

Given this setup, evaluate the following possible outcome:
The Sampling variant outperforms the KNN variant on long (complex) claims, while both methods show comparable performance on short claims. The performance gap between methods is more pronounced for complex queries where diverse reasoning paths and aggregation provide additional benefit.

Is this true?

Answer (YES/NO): NO